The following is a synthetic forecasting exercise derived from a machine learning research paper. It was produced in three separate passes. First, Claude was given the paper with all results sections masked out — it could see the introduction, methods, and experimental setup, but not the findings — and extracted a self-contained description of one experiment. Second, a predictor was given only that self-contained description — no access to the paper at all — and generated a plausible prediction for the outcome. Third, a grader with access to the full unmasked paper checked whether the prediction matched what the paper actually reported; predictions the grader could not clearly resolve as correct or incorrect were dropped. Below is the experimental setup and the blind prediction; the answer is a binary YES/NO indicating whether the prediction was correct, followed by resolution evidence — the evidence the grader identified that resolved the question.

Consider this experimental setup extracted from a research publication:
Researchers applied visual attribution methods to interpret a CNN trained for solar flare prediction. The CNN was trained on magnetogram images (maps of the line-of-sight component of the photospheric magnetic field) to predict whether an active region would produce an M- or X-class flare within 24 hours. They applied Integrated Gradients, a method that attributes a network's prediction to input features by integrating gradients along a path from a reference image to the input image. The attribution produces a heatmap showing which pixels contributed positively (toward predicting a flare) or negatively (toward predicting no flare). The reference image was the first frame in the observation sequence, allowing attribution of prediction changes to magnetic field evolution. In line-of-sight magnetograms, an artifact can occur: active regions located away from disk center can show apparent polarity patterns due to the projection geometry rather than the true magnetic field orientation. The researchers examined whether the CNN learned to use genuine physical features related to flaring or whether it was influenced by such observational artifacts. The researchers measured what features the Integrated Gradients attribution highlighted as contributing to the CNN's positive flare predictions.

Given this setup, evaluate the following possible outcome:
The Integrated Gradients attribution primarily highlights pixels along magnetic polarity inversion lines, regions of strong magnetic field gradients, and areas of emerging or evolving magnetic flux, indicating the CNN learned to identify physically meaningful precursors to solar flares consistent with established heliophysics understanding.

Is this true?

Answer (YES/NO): NO